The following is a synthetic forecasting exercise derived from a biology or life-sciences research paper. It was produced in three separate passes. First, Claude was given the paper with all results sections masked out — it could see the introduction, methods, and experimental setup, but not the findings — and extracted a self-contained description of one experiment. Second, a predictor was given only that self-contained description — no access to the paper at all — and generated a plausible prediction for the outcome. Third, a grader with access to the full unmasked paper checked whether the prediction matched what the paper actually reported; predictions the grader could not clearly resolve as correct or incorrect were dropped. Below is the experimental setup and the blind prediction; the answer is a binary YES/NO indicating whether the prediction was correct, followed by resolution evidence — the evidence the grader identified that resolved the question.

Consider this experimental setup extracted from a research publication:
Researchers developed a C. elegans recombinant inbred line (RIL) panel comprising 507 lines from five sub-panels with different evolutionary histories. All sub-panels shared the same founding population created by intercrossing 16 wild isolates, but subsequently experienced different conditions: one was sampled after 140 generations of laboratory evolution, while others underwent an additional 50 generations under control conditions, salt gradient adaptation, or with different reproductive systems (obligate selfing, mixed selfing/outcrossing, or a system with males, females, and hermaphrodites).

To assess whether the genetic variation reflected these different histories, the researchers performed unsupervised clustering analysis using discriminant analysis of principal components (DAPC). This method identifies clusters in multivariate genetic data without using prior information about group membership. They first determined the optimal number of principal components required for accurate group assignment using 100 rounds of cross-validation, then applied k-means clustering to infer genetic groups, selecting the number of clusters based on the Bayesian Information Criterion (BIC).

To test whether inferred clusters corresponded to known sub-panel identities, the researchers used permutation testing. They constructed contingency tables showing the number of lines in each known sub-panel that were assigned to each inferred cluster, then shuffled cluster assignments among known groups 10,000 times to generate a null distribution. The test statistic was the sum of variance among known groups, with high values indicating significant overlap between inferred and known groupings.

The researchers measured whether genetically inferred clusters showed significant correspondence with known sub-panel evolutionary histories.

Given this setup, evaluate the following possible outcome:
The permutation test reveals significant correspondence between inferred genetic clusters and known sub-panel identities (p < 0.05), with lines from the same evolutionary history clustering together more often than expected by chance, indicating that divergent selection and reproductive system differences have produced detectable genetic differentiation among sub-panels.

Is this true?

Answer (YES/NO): YES